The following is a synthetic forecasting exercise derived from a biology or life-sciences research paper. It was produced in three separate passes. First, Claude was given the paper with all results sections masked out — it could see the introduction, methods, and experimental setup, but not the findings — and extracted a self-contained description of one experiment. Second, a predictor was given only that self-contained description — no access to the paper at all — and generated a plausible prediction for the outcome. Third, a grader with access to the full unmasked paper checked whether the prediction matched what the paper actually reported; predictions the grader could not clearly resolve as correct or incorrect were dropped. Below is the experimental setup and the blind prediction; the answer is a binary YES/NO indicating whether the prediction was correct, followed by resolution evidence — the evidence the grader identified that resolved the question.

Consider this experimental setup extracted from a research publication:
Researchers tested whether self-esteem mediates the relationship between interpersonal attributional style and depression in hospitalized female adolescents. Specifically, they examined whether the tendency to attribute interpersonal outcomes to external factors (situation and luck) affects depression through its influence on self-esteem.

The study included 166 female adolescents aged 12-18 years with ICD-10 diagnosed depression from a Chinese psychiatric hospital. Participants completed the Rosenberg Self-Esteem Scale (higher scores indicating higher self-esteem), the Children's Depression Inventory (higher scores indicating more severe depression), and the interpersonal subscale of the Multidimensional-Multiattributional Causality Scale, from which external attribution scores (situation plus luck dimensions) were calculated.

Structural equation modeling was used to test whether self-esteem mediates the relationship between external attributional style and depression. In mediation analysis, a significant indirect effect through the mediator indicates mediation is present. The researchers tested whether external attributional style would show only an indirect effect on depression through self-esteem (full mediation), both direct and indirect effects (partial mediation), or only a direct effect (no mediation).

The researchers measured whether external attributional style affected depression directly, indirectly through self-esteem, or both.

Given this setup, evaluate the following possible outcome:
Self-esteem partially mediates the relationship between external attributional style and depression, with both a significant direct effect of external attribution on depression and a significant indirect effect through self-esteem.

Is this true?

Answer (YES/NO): YES